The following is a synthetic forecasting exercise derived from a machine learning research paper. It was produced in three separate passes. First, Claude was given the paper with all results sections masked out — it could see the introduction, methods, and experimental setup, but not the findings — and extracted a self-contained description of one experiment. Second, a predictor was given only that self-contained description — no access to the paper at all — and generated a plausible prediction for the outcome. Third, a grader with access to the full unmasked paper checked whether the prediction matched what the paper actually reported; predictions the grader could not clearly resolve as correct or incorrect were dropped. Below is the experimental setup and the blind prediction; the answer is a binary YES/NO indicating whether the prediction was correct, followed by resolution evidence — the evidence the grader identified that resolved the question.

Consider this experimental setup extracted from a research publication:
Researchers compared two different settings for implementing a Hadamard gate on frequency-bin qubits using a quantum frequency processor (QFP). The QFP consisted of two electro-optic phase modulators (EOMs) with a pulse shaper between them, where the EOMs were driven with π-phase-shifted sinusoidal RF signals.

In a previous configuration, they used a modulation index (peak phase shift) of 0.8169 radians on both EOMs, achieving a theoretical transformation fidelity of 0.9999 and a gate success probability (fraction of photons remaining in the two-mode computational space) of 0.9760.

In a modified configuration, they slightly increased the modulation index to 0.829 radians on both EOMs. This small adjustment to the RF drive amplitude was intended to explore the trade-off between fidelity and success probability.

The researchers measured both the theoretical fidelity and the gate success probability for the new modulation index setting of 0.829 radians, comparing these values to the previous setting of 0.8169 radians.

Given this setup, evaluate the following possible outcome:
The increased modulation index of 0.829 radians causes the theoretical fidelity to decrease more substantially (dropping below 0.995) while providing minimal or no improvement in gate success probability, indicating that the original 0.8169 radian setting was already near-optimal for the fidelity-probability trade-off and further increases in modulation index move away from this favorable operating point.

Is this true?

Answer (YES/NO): NO